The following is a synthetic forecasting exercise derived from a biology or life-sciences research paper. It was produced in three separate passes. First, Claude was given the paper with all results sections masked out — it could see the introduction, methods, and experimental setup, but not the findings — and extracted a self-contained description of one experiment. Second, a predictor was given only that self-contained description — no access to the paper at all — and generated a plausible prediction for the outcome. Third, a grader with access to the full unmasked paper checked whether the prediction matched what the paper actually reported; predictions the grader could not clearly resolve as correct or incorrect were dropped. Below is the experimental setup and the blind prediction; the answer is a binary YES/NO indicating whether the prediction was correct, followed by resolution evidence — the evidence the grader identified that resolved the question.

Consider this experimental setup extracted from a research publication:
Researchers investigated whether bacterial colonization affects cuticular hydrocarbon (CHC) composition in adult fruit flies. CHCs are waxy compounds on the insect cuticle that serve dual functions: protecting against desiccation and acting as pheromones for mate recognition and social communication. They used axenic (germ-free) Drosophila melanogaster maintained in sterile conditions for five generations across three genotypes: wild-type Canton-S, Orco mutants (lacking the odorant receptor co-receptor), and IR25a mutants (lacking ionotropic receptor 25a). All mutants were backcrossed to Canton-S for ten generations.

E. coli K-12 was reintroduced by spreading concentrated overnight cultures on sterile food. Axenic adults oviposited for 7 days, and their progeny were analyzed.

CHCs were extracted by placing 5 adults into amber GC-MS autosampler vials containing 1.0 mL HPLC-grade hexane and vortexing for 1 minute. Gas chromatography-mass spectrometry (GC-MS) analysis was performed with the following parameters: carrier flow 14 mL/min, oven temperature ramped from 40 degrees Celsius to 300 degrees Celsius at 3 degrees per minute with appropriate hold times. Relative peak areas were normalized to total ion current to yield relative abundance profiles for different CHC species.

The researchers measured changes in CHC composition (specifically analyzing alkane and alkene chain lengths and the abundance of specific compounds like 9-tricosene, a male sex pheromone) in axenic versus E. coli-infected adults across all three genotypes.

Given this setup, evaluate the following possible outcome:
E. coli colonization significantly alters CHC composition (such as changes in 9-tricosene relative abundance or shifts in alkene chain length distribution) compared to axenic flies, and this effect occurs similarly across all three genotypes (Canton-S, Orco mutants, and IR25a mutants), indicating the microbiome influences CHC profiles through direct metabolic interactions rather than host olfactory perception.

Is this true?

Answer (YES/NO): NO